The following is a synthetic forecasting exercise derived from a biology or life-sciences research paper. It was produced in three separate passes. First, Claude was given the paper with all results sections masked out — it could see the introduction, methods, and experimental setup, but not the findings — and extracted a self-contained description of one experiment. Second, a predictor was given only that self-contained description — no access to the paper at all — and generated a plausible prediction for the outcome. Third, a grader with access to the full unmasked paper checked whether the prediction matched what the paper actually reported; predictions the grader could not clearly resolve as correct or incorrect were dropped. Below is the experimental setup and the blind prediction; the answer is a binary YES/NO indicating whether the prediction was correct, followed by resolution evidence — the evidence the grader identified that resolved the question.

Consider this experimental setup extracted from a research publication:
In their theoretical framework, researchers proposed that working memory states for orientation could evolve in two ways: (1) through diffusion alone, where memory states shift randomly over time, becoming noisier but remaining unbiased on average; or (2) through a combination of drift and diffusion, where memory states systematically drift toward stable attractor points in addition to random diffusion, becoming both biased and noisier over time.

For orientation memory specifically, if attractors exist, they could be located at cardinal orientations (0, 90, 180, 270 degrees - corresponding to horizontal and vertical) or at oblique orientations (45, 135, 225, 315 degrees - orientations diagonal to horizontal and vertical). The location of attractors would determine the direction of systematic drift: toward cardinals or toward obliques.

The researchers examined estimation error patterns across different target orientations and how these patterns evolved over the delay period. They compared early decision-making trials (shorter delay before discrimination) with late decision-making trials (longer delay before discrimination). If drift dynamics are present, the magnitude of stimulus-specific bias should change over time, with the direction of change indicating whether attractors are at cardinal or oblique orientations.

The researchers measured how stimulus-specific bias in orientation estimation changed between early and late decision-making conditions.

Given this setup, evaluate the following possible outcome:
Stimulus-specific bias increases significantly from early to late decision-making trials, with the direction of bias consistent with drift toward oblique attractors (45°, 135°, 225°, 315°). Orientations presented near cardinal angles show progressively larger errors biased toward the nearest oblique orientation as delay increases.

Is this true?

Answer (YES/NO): YES